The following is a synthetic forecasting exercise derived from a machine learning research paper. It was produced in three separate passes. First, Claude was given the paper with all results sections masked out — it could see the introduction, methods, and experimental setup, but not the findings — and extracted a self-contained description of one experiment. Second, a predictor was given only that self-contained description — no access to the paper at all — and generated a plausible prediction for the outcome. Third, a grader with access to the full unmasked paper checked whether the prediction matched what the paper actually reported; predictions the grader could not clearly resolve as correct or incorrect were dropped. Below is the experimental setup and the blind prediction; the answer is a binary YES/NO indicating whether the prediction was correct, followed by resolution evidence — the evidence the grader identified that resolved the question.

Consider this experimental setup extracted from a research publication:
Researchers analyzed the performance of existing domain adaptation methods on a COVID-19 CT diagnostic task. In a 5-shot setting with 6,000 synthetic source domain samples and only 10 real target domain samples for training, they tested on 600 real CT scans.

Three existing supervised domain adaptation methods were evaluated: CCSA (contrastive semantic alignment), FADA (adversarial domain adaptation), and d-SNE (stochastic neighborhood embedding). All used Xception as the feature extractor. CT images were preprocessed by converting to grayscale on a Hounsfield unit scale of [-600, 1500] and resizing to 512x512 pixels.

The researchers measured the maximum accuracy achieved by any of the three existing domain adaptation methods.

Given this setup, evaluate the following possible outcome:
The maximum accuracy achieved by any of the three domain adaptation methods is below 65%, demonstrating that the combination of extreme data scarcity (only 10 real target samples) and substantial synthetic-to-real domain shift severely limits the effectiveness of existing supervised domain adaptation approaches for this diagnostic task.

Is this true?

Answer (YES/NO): NO